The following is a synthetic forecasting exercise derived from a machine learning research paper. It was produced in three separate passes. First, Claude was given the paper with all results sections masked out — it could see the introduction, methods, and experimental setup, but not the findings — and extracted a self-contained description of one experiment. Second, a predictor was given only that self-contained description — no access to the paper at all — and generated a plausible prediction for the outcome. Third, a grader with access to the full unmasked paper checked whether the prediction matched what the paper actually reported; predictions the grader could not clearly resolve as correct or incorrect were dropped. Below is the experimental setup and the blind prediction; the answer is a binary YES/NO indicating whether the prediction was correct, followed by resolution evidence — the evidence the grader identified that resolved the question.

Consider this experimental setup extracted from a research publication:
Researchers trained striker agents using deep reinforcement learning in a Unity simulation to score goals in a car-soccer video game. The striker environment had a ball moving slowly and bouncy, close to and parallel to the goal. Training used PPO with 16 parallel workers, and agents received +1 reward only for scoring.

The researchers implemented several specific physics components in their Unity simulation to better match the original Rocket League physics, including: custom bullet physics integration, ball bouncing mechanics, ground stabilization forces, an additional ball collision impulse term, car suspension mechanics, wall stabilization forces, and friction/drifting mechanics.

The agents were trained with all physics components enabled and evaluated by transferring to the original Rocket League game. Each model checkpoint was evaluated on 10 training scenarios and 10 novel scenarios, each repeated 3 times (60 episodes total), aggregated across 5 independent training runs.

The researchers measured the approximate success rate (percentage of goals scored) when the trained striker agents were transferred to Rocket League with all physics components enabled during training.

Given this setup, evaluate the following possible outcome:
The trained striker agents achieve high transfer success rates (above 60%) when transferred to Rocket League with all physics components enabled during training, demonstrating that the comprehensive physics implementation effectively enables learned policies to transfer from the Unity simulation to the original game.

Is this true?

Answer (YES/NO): YES